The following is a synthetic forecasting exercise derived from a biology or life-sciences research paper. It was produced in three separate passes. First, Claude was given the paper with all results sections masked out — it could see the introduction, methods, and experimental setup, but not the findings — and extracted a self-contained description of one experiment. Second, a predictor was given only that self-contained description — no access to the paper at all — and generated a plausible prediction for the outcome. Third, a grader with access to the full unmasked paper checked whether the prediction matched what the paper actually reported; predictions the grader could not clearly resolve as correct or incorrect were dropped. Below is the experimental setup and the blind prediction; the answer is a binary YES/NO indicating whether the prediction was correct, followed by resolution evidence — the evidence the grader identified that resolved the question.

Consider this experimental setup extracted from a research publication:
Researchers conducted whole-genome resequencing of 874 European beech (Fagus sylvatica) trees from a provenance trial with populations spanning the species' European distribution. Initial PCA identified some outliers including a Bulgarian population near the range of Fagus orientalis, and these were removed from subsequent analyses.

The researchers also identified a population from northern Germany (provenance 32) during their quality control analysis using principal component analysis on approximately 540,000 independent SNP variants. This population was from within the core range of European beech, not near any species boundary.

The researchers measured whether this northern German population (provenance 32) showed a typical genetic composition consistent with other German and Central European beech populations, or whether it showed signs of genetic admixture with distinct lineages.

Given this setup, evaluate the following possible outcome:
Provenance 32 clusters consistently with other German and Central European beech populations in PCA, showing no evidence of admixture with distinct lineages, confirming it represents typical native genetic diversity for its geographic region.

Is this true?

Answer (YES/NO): NO